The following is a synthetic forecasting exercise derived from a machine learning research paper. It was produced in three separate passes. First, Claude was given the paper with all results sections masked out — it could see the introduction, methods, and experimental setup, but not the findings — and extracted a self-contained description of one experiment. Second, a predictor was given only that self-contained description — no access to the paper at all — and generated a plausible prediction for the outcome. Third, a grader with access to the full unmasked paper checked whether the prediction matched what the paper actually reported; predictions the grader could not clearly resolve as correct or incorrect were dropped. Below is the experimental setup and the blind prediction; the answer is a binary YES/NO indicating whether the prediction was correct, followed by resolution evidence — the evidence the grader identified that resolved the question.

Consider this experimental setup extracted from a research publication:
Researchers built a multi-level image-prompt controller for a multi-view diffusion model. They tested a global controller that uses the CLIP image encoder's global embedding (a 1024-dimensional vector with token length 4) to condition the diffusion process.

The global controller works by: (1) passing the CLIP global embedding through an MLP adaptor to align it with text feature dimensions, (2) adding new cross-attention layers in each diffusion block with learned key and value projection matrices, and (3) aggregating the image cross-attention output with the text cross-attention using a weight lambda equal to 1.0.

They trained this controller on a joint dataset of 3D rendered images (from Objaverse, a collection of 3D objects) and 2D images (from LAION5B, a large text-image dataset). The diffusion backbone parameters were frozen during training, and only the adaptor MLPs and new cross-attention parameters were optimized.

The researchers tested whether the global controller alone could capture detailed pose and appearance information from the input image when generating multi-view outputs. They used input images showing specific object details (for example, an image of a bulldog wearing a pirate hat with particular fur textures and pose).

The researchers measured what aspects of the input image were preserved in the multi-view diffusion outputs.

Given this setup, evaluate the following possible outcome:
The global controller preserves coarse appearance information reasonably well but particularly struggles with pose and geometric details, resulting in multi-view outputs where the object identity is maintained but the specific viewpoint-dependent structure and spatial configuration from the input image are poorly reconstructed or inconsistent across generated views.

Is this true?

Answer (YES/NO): NO